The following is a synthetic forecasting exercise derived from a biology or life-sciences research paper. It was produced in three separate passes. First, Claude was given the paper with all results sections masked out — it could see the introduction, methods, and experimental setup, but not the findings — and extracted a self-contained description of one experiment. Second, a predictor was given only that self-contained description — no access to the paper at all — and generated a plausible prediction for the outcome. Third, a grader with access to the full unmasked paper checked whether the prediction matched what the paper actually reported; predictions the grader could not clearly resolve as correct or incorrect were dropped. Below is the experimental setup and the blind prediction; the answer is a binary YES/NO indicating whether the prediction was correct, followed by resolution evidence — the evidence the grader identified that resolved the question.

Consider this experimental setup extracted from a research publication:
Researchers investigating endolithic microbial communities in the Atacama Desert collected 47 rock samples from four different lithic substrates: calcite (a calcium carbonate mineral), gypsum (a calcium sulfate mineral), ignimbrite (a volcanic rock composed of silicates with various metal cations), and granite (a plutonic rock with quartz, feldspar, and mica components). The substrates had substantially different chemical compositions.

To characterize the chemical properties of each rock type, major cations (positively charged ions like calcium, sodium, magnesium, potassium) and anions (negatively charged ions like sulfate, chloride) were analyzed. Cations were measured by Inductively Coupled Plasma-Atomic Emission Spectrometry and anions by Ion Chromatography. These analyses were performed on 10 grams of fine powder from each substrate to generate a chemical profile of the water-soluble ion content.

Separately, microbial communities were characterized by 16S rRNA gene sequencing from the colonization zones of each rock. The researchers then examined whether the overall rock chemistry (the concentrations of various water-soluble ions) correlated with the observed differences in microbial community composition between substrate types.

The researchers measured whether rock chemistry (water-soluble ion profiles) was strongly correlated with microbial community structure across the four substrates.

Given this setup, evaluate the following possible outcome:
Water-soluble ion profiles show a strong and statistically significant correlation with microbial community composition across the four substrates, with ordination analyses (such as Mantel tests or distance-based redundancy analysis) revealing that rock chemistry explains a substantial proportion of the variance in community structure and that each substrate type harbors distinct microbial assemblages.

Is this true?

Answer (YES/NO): NO